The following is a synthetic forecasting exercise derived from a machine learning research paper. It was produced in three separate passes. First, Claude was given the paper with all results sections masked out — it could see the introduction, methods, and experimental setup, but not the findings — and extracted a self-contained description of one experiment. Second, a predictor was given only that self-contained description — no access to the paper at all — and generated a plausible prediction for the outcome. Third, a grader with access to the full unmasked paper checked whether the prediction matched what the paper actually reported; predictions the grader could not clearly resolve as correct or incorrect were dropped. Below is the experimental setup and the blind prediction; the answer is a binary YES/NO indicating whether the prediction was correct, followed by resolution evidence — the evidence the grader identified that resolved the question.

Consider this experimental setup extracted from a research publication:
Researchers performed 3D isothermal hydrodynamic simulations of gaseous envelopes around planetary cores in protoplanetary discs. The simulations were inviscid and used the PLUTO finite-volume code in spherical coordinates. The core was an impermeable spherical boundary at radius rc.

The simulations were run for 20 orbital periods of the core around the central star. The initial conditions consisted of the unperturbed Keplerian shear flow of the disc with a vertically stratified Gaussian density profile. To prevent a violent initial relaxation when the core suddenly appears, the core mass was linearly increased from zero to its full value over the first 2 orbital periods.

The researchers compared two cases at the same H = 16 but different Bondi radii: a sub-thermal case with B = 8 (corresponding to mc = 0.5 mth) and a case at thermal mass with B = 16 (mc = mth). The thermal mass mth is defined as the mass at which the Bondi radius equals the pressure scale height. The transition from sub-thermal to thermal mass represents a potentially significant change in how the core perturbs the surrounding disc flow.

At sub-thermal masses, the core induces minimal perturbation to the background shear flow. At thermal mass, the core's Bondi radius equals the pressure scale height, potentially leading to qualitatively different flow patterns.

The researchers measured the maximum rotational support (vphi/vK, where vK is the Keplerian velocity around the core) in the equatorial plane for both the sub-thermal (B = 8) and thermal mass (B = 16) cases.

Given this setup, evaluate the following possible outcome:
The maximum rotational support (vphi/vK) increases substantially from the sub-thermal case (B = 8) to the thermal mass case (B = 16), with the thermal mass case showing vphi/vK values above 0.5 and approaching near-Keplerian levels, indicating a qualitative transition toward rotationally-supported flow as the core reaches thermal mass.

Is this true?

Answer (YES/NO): NO